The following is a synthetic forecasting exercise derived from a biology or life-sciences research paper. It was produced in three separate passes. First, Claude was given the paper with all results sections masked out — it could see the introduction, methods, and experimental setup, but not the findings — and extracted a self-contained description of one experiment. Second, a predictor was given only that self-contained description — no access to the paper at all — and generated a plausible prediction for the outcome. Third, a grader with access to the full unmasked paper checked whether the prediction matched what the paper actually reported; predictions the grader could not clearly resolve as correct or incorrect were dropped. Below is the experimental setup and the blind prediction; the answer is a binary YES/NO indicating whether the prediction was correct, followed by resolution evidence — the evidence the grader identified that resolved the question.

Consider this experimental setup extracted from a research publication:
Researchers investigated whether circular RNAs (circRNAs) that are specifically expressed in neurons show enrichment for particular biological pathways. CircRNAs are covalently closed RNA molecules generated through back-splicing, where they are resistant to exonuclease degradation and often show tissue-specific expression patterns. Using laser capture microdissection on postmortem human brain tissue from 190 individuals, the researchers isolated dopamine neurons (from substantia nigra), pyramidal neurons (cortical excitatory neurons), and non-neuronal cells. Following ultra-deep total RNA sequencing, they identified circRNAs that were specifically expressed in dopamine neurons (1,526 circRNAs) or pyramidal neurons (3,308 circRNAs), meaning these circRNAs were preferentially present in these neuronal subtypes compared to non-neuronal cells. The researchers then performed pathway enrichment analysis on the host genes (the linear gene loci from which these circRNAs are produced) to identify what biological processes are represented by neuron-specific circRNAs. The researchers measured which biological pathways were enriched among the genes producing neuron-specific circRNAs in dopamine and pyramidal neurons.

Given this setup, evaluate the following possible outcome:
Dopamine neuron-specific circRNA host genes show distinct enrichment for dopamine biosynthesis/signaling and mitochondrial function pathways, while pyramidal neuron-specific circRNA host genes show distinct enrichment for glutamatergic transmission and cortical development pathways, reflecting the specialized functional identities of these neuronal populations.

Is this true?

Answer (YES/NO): NO